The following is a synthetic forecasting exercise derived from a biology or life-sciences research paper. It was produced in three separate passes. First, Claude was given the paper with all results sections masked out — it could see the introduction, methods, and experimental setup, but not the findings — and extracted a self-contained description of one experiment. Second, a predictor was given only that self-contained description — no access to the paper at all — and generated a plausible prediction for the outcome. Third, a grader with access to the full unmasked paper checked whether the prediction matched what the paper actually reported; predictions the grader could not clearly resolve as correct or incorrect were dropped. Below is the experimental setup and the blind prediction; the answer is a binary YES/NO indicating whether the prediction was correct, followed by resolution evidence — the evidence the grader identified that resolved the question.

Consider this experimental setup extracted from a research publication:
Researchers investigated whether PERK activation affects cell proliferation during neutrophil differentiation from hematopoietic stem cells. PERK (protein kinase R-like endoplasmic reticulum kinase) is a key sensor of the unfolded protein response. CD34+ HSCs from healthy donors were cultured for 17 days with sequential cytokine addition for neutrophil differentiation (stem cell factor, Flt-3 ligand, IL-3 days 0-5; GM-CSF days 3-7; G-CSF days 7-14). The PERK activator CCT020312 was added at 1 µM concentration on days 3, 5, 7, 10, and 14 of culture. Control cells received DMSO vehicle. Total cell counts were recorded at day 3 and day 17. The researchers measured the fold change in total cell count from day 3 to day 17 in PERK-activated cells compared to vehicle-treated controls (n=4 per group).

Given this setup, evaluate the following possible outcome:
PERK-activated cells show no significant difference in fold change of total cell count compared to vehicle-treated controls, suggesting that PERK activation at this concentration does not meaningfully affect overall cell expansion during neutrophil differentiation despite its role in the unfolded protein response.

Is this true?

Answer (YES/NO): YES